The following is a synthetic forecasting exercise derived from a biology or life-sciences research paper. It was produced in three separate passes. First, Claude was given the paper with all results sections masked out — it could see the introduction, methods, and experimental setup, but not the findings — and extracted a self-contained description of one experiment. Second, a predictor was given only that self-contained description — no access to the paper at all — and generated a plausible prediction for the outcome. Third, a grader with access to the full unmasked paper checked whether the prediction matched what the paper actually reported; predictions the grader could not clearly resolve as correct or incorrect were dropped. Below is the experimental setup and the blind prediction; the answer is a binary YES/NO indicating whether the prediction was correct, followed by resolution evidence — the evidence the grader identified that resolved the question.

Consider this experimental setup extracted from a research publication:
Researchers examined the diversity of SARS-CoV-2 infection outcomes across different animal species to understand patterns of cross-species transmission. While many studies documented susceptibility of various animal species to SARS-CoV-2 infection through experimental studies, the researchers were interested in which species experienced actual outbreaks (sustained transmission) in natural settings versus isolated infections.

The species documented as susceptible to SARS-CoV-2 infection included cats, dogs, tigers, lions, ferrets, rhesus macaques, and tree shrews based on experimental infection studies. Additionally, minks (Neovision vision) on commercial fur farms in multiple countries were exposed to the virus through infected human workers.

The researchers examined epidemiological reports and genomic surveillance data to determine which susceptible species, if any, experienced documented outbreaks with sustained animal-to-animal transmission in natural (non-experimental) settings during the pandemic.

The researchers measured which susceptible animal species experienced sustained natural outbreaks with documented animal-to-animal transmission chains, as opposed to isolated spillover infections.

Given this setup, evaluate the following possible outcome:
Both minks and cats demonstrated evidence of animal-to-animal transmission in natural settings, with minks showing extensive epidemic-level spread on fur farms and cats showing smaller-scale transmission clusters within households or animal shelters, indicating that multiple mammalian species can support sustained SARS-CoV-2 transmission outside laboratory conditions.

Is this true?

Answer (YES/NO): NO